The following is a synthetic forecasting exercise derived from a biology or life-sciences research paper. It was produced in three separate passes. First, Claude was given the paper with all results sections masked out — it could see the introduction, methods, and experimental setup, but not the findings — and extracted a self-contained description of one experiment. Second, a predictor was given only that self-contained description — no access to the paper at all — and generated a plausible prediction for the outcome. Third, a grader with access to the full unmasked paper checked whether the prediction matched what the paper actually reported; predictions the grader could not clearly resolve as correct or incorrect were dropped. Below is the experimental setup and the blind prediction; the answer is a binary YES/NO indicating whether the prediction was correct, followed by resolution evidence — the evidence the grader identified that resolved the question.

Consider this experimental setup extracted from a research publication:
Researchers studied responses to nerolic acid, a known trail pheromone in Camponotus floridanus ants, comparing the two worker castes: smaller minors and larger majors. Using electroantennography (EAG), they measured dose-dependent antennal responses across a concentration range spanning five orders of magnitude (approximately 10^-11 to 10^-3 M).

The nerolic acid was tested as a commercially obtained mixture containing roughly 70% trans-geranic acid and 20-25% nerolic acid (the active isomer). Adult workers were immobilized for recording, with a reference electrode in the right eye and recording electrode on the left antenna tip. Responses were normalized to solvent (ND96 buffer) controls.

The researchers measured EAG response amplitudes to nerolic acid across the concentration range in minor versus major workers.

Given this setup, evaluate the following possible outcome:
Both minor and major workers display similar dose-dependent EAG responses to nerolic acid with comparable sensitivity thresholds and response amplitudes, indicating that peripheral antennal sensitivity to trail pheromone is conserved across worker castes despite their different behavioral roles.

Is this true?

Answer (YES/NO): NO